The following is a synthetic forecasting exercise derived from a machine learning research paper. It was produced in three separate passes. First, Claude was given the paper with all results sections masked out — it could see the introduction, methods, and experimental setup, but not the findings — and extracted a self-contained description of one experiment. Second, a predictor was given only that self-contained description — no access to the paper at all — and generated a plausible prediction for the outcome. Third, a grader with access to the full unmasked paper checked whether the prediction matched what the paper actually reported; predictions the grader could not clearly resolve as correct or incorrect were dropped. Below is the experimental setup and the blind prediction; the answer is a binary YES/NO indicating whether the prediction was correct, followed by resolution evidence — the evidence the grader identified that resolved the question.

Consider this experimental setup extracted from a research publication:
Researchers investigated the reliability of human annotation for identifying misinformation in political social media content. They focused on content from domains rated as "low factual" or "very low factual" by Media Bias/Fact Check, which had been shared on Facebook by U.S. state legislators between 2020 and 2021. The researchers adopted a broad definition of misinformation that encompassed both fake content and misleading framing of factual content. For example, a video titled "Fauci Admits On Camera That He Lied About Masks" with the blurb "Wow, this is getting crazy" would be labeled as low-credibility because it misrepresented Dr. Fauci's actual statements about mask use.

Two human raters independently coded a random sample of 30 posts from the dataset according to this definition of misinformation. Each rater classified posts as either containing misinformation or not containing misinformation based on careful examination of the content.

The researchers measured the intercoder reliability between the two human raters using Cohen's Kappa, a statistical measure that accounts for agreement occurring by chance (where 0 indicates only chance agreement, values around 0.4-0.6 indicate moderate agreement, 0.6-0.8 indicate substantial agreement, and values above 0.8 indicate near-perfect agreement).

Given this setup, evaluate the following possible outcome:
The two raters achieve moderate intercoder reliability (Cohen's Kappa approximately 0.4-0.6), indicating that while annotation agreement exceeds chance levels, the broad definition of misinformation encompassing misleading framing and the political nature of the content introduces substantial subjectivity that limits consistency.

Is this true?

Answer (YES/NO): NO